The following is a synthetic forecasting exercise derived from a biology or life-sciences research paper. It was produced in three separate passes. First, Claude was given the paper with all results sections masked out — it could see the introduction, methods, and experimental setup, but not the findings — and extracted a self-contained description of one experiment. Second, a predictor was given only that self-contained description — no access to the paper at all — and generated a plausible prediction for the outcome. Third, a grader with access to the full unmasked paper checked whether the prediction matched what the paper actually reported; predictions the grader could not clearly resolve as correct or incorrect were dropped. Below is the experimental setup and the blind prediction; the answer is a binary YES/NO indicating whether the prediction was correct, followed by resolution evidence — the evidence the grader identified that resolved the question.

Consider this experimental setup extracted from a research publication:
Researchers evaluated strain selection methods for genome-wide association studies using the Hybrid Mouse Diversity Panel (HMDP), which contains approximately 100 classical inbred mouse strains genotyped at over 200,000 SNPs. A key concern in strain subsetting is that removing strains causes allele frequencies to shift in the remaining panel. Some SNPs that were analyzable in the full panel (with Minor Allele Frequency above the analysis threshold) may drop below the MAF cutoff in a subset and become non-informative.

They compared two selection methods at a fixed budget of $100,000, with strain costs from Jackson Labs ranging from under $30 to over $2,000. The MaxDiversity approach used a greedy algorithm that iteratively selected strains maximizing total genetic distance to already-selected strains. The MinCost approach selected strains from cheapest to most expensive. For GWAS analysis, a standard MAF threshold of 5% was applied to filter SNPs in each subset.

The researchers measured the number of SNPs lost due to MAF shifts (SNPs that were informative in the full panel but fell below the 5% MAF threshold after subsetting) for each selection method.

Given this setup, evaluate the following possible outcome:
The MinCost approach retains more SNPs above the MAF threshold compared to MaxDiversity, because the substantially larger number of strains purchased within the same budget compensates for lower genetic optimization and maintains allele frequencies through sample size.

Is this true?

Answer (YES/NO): NO